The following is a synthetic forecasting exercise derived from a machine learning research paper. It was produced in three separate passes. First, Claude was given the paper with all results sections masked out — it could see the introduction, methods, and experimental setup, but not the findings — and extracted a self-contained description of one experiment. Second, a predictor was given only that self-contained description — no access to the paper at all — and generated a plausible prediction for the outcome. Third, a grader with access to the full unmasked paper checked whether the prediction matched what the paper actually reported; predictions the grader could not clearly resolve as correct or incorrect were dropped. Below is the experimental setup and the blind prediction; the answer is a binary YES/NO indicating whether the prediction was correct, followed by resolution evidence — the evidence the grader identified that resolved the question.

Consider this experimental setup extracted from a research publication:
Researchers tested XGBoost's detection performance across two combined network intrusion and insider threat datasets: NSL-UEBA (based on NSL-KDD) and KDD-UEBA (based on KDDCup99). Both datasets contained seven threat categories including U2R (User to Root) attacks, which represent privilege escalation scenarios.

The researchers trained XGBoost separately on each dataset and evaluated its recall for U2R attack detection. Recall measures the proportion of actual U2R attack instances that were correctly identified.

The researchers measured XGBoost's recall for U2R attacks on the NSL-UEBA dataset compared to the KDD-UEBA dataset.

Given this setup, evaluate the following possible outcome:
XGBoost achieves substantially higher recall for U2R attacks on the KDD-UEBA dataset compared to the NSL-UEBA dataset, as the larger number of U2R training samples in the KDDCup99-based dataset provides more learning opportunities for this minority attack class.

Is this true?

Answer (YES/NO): NO